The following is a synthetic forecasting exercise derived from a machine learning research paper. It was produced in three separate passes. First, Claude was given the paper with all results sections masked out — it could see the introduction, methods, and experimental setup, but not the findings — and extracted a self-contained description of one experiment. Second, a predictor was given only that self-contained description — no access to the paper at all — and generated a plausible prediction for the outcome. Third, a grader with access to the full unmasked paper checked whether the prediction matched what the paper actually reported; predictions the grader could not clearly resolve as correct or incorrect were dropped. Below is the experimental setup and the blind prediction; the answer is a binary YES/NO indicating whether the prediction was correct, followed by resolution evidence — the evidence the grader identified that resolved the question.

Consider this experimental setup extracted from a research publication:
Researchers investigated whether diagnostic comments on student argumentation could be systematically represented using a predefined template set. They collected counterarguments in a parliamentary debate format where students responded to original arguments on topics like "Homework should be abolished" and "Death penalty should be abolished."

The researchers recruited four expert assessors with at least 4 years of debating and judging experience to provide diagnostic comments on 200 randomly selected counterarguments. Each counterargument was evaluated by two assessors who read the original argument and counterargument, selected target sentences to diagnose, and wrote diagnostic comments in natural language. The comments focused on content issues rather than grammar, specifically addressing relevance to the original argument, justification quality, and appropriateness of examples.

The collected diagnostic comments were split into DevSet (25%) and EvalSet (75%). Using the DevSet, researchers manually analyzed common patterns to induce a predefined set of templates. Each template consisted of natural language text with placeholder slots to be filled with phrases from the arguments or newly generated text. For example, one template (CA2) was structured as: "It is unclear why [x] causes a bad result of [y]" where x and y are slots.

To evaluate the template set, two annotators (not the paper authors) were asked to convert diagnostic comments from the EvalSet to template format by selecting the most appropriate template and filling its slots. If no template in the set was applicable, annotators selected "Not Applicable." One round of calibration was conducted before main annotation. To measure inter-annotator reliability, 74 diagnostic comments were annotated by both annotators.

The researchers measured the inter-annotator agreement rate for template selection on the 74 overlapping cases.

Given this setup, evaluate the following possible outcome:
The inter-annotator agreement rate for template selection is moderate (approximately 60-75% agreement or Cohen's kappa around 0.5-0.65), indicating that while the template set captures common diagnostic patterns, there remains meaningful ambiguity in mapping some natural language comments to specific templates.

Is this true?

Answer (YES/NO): YES